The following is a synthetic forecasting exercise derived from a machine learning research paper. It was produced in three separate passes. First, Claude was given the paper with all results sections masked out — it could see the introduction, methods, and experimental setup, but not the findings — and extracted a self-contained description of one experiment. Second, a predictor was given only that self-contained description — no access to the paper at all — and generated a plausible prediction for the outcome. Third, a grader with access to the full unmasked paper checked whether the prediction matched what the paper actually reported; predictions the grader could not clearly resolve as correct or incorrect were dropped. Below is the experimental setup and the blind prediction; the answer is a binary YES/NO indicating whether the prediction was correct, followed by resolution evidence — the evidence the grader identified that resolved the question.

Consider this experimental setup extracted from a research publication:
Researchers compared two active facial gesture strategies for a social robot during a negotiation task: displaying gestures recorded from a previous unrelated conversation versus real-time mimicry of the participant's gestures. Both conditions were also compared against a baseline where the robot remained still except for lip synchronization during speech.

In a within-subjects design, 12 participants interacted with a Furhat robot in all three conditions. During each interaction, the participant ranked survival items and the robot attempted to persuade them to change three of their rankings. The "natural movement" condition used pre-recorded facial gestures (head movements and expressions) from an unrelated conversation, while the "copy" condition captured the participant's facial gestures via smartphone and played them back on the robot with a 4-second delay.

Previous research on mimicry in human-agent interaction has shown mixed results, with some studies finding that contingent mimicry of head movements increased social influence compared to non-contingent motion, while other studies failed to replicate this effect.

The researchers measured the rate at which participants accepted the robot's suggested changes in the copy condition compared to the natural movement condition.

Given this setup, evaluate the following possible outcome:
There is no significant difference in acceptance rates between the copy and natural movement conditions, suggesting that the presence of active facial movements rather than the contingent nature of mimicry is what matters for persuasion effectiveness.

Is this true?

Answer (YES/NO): NO